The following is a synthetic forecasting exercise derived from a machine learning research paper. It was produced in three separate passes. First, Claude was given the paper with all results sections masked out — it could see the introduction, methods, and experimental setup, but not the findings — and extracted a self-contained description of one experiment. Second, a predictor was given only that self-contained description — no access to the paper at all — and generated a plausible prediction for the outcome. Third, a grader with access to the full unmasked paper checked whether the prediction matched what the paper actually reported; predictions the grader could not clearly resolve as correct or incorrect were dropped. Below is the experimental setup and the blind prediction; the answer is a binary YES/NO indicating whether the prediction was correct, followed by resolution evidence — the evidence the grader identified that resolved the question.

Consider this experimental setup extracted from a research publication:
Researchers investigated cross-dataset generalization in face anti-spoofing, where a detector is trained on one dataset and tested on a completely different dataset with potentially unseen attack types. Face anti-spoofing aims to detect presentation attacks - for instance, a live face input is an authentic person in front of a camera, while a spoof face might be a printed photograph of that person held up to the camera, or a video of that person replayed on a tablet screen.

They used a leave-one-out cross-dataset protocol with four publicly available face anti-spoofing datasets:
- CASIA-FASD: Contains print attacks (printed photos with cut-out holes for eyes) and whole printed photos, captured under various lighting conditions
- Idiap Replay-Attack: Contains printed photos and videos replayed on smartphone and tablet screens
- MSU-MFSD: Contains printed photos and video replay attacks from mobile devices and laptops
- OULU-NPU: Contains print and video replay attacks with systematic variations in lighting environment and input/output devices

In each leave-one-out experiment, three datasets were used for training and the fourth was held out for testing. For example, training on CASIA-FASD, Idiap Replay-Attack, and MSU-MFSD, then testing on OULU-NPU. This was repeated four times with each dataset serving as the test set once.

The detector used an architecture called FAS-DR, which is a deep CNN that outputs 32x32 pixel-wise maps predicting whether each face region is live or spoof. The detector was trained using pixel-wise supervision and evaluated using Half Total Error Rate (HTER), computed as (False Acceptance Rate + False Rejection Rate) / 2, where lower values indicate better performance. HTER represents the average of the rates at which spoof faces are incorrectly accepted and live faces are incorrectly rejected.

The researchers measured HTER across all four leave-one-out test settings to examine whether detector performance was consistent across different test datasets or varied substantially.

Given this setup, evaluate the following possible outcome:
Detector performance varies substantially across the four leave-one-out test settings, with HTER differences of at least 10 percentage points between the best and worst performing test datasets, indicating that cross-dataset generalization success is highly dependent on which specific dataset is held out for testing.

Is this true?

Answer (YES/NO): NO